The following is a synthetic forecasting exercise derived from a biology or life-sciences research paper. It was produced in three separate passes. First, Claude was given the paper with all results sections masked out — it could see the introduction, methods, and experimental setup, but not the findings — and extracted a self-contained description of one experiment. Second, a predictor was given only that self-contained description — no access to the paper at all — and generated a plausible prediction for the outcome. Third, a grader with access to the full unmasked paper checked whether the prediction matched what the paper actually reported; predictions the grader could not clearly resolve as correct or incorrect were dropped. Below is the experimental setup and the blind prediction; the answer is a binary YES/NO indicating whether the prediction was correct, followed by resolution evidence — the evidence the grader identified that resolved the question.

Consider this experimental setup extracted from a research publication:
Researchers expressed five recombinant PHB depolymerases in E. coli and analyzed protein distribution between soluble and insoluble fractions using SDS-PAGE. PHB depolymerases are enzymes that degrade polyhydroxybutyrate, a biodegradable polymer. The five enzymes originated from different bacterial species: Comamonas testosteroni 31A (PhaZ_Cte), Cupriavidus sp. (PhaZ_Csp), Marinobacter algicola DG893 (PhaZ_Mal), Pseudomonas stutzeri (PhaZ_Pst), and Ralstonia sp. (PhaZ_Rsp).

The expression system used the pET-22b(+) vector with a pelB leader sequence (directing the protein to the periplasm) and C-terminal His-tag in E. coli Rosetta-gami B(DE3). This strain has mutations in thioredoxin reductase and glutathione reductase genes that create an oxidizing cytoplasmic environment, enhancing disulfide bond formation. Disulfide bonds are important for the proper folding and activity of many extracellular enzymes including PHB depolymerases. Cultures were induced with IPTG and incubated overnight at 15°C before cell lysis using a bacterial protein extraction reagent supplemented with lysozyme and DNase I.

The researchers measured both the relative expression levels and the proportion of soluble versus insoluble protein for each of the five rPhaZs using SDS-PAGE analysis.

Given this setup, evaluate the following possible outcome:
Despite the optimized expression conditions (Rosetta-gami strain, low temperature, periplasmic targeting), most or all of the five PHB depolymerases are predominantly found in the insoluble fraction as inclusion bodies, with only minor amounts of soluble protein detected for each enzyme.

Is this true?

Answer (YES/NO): NO